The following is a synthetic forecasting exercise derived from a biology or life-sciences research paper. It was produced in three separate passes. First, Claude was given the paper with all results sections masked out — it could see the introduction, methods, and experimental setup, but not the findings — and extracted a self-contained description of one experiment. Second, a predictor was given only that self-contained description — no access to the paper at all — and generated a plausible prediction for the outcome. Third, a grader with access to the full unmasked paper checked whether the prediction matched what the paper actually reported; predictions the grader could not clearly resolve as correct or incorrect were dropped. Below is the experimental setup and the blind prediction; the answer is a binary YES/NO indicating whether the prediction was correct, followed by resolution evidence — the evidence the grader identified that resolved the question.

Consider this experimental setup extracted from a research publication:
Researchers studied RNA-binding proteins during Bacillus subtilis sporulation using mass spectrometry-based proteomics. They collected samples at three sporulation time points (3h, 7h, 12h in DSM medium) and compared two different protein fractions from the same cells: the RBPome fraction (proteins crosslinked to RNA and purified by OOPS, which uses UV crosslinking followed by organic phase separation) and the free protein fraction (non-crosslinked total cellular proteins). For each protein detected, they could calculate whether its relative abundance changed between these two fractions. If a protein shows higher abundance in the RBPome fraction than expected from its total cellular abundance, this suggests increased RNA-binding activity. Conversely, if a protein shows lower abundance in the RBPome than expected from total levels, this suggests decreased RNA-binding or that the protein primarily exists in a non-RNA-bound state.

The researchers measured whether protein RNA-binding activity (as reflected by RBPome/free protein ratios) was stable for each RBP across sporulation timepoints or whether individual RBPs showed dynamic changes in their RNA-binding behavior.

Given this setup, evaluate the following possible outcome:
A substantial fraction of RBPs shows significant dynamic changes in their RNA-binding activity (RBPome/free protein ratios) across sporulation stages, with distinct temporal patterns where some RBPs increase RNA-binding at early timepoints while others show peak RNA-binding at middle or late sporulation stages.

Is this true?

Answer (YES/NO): YES